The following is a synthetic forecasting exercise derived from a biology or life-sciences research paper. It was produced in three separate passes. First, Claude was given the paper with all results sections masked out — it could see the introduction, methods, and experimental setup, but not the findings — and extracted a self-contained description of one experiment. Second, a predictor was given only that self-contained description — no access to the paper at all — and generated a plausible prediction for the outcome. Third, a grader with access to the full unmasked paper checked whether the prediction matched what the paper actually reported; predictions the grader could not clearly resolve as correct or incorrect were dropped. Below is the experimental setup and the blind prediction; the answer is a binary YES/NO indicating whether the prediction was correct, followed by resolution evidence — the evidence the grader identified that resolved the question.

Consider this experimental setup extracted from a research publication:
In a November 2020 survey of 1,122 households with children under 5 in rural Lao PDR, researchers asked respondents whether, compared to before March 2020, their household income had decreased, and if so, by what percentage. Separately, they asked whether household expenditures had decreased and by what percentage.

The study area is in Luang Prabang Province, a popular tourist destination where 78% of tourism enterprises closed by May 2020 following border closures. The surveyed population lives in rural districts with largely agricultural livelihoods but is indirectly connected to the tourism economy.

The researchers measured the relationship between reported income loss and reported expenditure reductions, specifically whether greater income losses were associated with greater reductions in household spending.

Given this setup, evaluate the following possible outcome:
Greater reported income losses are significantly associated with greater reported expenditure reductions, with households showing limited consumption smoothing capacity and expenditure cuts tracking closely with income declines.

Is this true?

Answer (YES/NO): NO